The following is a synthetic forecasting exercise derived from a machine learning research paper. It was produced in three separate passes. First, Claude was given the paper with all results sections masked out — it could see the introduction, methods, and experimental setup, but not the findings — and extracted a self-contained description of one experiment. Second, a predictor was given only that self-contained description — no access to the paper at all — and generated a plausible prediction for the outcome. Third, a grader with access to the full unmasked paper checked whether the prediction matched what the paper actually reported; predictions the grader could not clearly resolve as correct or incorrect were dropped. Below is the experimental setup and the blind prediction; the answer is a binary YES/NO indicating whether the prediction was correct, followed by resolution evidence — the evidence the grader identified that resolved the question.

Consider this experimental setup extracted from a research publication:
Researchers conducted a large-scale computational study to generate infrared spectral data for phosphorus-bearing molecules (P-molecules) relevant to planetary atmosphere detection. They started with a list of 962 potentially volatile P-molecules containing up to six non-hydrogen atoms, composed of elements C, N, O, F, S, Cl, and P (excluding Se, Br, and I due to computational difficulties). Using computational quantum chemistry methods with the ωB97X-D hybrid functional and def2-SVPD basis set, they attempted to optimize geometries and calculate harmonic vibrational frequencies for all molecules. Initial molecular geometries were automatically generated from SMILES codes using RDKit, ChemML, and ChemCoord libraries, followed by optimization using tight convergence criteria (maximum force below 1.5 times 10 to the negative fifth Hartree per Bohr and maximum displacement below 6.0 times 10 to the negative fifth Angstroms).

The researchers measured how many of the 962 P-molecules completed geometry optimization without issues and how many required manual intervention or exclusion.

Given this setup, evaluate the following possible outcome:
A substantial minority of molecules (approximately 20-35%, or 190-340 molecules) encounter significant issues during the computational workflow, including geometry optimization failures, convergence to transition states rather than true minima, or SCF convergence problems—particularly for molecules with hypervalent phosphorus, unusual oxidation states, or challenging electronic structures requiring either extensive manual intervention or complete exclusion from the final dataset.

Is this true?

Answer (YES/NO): NO